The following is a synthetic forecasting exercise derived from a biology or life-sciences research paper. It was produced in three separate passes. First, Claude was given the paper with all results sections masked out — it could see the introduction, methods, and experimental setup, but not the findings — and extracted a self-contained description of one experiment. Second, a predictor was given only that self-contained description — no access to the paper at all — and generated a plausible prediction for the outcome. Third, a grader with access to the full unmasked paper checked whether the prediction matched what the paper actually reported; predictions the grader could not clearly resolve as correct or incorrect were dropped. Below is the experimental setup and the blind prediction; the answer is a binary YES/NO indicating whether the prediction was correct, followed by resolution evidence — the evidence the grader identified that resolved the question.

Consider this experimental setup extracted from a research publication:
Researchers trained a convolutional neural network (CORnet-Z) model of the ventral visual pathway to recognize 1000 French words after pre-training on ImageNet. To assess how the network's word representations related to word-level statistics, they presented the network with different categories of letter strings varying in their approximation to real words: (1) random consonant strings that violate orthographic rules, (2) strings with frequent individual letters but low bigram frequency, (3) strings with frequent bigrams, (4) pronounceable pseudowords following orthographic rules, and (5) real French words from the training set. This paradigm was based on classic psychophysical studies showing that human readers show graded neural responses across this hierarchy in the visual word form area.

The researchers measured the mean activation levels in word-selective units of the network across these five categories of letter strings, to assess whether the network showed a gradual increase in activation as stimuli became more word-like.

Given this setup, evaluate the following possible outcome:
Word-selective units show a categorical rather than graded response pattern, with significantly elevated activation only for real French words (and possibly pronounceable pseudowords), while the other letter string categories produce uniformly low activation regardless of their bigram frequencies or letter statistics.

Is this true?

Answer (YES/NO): NO